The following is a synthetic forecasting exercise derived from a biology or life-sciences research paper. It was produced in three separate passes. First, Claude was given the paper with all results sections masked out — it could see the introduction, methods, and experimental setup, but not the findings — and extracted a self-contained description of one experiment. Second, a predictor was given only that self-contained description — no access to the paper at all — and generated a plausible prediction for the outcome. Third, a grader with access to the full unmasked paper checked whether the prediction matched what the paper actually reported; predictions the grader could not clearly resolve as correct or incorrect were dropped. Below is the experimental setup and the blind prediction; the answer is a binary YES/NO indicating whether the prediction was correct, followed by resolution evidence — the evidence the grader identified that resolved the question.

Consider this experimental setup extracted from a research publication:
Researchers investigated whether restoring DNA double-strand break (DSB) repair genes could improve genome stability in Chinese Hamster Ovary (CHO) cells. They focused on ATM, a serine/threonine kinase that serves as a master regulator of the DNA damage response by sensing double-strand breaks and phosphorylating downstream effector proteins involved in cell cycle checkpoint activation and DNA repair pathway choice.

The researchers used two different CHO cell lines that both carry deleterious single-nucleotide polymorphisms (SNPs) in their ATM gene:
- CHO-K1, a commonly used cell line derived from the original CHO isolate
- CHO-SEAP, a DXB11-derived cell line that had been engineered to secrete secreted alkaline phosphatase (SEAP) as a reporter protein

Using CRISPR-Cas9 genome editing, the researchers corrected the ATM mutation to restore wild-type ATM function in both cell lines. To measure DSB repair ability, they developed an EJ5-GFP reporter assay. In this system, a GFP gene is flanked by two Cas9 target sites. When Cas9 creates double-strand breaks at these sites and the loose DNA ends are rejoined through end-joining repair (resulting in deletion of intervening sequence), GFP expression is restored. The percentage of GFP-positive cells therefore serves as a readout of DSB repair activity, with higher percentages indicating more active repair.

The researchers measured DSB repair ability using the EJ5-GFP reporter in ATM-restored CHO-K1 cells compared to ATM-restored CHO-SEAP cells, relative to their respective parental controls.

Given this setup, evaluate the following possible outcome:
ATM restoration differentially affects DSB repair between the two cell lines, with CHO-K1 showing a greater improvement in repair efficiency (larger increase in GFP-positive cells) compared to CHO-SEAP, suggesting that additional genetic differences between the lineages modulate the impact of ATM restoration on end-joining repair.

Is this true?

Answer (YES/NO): NO